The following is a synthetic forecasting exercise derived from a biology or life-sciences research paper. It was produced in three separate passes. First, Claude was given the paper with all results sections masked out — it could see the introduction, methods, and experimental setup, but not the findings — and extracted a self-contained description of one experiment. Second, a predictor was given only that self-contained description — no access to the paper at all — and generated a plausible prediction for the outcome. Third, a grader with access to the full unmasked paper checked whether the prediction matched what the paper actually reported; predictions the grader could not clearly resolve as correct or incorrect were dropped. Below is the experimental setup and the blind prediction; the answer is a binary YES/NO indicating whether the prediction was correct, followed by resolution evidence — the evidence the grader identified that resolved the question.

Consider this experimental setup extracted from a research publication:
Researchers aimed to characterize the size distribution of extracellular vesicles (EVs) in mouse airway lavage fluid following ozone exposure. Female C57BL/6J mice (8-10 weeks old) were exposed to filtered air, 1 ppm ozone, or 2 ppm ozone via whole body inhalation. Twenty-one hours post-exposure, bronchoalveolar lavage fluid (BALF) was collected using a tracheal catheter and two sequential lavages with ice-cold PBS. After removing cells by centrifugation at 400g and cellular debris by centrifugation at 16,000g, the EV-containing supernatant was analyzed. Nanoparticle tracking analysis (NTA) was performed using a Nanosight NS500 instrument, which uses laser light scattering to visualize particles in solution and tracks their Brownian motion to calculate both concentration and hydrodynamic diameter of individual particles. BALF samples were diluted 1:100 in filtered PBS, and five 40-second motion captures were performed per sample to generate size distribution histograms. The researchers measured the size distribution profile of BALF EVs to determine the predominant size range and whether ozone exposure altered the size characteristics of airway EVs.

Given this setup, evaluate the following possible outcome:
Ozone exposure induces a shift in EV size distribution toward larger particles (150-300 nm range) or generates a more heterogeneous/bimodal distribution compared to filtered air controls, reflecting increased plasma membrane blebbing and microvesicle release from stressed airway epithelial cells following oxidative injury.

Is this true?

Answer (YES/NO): NO